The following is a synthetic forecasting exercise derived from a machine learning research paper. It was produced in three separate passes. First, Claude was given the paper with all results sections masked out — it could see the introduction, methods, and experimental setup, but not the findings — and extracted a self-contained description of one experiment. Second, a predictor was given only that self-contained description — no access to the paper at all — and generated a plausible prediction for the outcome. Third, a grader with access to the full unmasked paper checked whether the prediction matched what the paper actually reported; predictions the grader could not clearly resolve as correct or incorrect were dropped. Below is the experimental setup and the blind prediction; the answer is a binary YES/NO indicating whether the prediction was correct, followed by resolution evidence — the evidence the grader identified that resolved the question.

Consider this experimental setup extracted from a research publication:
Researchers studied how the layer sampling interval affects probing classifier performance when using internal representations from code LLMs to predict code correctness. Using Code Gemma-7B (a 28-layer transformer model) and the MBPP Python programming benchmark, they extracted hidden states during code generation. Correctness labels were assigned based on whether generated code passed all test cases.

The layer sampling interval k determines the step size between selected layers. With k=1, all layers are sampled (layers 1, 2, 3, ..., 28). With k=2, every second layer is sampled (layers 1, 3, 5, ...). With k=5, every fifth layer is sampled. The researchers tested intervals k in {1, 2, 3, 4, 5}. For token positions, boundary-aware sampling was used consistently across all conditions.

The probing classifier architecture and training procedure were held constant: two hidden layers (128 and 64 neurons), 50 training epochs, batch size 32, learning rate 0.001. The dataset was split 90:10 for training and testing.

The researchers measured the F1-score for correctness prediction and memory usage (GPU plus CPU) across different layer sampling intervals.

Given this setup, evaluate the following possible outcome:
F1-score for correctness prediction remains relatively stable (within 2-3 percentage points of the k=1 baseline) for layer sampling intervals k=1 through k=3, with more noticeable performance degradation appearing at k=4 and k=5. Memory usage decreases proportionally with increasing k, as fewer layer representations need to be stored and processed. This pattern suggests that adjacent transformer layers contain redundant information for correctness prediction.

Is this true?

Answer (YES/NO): NO